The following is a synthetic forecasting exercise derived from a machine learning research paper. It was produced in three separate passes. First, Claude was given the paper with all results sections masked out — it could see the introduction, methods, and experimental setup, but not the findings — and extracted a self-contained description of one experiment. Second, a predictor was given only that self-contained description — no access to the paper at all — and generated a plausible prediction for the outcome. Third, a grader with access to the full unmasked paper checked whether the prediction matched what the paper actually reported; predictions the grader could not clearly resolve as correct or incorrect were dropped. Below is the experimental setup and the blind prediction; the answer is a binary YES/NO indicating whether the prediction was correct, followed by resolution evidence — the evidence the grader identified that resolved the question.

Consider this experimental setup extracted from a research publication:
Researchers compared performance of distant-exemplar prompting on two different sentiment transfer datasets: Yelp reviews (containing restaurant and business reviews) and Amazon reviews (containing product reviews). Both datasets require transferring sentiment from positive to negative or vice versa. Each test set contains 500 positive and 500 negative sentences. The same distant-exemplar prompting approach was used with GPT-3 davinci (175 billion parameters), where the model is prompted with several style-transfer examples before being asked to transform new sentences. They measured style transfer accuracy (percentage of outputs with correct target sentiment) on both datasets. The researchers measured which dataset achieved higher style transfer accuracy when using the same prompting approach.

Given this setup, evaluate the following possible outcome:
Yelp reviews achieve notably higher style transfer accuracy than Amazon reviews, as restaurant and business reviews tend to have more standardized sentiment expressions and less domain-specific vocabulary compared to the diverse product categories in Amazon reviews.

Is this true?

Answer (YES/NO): NO